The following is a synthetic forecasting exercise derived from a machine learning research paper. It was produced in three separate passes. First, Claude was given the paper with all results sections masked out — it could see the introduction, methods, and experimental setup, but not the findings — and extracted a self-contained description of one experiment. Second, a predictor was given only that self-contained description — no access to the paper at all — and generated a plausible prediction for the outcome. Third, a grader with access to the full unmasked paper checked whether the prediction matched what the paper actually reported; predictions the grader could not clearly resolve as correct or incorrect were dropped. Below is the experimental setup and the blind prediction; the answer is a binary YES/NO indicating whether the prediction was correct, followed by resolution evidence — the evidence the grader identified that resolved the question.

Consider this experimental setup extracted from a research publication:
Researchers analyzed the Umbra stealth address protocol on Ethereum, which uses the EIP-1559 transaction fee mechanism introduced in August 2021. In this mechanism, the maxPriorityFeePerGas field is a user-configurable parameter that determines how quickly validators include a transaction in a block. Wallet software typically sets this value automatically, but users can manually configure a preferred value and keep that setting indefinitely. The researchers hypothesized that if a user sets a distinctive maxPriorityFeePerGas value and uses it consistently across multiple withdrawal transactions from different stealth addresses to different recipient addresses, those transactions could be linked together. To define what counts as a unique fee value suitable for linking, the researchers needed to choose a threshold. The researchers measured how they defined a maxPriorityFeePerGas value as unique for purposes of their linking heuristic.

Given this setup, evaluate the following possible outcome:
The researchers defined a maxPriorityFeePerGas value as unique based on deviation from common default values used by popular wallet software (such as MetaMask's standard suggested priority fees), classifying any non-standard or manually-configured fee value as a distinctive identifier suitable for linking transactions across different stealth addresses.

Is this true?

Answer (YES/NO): NO